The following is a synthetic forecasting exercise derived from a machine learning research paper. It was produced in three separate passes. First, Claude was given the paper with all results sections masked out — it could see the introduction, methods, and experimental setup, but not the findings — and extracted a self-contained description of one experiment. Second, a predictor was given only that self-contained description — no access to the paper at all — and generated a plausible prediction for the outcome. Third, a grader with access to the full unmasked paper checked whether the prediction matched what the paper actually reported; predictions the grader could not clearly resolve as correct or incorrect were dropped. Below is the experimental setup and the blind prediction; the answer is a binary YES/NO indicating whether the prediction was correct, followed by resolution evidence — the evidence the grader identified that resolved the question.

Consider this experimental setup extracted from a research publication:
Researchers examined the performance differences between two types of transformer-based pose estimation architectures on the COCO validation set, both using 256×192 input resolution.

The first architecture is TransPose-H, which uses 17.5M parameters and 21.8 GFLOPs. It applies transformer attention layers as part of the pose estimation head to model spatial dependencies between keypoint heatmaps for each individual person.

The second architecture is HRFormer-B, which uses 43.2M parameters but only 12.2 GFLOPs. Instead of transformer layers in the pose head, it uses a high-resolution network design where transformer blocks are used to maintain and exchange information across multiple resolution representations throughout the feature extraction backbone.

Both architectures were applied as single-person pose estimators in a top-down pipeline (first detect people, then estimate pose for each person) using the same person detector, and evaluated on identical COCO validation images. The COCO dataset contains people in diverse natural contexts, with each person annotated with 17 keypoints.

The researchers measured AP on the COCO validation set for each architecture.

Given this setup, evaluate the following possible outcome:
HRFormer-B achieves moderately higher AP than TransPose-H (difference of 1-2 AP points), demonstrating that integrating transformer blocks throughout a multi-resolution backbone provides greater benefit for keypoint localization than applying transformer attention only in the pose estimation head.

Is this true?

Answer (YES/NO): NO